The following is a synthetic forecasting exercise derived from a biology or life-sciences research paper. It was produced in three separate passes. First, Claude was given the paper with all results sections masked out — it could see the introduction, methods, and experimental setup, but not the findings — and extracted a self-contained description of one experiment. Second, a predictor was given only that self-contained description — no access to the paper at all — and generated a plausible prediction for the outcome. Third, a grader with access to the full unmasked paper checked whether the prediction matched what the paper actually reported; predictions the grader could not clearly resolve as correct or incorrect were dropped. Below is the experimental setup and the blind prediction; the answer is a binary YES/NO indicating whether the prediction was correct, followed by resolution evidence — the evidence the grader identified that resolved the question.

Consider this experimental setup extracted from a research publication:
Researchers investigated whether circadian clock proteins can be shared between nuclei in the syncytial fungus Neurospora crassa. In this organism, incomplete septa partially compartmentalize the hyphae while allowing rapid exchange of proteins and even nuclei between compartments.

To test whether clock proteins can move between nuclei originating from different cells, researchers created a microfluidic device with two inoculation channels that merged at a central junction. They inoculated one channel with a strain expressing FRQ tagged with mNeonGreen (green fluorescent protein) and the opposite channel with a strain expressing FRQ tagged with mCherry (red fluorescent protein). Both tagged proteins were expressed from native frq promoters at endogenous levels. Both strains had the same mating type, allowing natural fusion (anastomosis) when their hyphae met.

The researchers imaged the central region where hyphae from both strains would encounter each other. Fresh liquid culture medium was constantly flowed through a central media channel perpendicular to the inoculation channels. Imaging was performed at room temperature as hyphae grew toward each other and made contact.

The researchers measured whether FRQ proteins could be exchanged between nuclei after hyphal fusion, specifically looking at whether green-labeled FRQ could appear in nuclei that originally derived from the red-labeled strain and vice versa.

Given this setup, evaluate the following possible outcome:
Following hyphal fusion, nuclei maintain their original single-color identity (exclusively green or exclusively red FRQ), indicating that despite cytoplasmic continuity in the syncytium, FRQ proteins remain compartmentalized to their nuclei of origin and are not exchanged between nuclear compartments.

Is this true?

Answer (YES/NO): NO